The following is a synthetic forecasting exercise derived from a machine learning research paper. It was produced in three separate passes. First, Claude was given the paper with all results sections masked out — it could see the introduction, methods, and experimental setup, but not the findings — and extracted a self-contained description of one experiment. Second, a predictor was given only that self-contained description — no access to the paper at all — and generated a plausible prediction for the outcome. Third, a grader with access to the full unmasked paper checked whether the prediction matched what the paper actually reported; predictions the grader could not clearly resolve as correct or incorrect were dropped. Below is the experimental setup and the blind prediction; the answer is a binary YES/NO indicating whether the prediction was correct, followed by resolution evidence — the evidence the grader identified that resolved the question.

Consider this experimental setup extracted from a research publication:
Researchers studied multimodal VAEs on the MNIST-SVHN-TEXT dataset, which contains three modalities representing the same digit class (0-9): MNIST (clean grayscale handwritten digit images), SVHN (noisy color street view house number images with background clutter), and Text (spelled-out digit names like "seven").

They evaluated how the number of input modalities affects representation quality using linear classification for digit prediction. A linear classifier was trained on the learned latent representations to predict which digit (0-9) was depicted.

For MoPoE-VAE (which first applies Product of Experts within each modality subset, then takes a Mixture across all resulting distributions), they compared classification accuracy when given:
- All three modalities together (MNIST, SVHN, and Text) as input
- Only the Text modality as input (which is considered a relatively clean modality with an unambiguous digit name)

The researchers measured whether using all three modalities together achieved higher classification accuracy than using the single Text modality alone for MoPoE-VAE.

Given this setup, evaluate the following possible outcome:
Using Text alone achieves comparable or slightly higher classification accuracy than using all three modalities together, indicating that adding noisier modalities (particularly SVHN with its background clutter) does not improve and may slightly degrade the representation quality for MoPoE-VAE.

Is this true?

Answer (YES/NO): YES